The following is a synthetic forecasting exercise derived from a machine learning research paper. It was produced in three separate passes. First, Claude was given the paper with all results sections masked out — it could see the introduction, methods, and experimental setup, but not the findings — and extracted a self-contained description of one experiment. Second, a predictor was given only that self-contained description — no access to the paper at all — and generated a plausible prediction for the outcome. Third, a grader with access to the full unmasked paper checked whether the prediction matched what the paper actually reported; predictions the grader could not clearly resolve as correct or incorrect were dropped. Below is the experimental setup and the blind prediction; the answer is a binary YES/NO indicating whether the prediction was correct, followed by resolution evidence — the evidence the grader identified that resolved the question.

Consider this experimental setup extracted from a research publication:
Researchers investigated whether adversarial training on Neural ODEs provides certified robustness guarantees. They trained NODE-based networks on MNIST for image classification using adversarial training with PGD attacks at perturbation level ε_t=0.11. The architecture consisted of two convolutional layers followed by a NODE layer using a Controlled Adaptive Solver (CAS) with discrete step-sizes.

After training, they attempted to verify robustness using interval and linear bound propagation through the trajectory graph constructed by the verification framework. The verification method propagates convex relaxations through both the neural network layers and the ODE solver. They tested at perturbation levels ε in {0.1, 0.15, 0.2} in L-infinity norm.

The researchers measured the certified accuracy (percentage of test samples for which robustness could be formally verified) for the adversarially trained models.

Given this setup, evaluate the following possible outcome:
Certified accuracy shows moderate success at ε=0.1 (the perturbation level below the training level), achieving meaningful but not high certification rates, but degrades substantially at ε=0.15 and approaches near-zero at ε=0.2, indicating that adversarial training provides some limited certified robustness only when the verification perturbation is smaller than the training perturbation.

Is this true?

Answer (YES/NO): NO